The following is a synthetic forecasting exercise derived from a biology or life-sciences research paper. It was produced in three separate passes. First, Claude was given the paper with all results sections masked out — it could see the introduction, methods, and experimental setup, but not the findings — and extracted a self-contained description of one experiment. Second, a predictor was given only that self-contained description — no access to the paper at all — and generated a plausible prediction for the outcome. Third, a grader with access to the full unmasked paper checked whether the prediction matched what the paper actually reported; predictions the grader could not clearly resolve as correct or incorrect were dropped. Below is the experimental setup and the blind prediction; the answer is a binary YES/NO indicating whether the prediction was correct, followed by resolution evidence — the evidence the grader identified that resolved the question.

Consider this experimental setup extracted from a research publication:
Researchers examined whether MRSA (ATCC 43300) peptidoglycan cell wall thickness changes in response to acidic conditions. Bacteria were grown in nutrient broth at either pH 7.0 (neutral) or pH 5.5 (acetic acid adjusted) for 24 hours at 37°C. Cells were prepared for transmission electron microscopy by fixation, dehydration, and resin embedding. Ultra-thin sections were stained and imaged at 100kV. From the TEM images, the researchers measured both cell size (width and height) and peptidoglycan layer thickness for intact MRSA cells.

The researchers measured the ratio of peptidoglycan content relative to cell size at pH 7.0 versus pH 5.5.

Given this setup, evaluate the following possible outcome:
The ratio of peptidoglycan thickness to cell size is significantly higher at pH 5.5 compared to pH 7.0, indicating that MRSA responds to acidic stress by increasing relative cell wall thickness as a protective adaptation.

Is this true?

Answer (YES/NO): NO